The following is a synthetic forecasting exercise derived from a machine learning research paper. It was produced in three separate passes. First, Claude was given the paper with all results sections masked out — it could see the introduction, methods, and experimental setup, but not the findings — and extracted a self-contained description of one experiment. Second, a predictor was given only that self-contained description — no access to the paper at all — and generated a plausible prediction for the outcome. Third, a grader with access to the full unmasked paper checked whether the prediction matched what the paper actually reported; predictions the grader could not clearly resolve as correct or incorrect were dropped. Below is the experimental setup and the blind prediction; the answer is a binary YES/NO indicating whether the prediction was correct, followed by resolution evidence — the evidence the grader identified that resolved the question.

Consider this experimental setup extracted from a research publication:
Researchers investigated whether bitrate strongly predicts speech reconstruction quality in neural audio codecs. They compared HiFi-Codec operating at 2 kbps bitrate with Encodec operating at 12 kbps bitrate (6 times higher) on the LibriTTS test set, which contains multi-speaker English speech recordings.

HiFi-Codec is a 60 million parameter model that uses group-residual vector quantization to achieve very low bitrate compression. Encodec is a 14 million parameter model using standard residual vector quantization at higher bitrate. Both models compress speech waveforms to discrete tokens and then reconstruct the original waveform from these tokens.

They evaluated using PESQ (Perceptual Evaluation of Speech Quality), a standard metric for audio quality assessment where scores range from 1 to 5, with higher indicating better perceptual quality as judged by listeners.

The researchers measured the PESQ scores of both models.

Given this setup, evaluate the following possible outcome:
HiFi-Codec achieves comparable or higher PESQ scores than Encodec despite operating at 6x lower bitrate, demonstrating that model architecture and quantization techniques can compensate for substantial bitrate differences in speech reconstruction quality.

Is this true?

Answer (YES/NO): NO